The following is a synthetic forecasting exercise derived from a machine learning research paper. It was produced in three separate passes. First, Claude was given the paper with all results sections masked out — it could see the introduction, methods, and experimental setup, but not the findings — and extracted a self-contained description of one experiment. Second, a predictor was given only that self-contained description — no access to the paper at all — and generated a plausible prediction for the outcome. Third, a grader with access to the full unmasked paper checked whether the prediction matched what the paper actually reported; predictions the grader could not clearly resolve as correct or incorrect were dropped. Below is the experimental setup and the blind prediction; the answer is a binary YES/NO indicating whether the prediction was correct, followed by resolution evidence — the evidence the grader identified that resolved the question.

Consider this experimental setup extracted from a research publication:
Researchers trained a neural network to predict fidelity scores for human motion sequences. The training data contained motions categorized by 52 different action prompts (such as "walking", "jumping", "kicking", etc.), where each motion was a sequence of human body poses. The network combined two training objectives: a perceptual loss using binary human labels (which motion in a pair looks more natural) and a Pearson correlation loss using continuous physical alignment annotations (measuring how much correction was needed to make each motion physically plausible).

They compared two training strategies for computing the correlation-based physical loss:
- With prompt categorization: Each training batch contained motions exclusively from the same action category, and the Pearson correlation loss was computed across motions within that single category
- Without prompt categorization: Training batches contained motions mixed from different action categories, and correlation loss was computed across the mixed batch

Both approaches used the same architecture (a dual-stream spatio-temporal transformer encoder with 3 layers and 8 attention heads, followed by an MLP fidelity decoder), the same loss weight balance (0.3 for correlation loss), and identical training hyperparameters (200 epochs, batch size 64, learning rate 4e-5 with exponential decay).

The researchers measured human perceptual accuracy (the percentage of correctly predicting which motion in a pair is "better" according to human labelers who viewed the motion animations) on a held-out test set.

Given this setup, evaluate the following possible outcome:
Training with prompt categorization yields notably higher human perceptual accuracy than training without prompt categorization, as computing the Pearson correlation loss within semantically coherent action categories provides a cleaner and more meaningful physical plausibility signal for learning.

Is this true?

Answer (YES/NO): NO